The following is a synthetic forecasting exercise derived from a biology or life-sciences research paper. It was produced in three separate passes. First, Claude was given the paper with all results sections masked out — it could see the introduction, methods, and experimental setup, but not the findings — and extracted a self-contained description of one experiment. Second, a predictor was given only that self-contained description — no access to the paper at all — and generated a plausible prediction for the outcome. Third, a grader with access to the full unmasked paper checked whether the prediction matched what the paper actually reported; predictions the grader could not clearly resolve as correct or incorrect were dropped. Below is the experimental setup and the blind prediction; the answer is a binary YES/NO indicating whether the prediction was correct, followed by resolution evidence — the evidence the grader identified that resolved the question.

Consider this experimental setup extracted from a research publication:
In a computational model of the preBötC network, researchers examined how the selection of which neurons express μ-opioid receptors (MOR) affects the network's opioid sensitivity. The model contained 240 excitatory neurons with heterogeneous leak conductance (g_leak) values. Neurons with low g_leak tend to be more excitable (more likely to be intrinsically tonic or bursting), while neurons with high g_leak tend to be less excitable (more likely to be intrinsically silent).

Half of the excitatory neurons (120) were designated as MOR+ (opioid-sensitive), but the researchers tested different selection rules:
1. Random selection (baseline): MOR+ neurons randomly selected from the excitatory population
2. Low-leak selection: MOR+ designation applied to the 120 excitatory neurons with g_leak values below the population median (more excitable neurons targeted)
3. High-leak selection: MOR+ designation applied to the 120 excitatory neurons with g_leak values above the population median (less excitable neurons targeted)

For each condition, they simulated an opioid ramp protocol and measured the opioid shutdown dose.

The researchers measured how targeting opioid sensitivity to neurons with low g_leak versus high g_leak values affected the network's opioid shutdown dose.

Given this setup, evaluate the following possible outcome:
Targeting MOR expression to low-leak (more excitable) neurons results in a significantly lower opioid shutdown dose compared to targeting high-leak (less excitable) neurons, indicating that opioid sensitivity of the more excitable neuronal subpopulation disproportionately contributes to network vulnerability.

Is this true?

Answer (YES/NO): NO